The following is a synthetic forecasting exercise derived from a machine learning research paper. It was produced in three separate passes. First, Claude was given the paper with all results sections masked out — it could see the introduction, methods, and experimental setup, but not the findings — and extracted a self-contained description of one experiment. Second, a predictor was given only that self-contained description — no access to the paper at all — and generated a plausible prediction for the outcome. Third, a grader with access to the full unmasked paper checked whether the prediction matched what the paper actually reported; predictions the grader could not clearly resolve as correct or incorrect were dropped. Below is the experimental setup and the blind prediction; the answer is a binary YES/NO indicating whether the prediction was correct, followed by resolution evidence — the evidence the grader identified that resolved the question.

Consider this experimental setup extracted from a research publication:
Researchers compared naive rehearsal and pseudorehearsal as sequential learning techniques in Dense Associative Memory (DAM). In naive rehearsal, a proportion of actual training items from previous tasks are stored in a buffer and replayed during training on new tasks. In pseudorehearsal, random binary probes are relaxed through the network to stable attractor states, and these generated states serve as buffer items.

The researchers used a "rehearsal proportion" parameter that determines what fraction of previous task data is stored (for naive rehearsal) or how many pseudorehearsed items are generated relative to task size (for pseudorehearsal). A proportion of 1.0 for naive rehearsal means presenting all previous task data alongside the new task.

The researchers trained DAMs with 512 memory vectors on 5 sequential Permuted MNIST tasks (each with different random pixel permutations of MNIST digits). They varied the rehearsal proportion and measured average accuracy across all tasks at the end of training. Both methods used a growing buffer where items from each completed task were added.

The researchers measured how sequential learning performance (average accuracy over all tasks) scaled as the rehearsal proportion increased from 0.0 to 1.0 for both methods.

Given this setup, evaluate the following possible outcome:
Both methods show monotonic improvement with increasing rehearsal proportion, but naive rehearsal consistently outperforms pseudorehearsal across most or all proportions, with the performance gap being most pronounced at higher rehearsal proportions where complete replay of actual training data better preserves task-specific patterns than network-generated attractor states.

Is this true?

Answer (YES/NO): NO